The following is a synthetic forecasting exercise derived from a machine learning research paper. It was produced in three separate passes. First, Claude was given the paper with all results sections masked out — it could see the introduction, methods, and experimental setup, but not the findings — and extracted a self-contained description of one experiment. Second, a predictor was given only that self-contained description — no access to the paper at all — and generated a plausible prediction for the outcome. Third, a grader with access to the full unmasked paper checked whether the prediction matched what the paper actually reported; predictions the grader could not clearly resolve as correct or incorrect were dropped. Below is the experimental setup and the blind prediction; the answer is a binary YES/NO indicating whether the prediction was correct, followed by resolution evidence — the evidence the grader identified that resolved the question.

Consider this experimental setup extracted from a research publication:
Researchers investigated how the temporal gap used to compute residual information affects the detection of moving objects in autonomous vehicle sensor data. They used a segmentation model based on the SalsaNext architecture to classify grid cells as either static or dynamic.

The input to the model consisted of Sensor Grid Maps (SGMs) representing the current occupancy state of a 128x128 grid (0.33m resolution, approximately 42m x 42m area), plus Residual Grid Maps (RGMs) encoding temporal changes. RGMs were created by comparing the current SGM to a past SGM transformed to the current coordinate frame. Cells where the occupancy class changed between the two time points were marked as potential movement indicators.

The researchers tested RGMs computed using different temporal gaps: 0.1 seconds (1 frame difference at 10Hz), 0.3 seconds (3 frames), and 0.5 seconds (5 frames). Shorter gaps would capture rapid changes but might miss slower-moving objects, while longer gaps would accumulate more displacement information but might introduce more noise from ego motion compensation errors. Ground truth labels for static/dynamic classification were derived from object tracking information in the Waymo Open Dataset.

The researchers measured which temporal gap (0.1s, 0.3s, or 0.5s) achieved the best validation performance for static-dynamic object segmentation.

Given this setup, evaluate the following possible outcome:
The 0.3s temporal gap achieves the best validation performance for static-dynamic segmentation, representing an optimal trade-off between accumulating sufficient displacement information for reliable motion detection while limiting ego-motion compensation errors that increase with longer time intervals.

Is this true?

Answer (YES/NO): NO